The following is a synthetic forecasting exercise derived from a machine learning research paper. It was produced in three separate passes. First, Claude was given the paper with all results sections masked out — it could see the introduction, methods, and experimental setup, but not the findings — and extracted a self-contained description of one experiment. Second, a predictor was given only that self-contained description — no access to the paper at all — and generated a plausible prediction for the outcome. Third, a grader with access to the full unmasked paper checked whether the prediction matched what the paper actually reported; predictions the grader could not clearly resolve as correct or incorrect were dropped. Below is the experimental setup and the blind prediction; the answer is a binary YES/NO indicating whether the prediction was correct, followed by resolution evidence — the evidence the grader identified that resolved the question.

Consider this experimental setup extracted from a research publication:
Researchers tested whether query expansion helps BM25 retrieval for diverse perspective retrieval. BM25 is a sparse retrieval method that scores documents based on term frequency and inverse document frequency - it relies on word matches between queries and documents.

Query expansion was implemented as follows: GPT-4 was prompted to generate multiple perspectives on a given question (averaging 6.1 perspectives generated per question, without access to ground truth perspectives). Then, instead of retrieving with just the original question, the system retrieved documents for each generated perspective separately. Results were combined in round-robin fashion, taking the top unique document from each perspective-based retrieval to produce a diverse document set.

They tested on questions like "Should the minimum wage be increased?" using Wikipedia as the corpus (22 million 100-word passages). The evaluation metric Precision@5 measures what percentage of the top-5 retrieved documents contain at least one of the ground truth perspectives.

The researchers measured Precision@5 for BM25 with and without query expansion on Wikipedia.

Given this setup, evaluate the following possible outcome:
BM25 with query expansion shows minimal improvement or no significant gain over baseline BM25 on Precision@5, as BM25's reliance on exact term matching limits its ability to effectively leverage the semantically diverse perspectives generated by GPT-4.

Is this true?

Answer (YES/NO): NO